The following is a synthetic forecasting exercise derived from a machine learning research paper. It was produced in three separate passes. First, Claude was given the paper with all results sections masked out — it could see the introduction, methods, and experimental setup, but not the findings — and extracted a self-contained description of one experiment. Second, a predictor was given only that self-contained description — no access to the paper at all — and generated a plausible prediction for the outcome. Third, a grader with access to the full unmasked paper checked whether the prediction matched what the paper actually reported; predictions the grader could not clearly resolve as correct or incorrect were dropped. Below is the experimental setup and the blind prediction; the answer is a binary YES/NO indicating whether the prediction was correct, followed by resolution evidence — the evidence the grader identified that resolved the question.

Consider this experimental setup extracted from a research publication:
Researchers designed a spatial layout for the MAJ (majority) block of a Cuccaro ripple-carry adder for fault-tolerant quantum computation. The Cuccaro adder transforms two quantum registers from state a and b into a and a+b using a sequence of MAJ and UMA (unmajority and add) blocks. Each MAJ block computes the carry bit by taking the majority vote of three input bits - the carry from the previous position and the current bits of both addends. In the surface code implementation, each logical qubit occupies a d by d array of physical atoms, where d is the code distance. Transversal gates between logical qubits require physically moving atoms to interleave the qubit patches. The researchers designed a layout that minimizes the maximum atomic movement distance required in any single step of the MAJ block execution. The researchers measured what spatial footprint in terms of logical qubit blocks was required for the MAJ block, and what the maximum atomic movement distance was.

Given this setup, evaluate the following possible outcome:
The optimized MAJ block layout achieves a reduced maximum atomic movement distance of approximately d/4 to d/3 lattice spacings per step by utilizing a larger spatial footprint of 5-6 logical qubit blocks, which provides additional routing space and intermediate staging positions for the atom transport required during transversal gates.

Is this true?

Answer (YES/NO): NO